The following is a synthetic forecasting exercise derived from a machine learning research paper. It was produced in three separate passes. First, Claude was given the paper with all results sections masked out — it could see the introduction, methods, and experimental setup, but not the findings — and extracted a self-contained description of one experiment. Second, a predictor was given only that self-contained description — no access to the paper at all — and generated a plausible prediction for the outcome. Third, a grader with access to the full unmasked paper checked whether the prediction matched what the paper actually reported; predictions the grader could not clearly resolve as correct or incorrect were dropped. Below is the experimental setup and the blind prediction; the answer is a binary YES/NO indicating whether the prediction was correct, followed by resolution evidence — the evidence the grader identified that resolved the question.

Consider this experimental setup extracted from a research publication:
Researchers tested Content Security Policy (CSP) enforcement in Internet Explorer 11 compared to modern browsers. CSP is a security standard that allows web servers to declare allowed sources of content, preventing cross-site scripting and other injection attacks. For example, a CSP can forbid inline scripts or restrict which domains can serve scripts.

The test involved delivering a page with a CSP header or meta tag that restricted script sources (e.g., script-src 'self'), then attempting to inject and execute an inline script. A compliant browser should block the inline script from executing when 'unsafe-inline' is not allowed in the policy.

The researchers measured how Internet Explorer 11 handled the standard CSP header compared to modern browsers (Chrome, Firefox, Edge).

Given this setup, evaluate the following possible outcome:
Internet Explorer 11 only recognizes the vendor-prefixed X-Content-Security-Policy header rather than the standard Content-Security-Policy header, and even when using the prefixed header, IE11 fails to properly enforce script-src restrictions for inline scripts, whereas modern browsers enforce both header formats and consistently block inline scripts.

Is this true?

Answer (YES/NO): NO